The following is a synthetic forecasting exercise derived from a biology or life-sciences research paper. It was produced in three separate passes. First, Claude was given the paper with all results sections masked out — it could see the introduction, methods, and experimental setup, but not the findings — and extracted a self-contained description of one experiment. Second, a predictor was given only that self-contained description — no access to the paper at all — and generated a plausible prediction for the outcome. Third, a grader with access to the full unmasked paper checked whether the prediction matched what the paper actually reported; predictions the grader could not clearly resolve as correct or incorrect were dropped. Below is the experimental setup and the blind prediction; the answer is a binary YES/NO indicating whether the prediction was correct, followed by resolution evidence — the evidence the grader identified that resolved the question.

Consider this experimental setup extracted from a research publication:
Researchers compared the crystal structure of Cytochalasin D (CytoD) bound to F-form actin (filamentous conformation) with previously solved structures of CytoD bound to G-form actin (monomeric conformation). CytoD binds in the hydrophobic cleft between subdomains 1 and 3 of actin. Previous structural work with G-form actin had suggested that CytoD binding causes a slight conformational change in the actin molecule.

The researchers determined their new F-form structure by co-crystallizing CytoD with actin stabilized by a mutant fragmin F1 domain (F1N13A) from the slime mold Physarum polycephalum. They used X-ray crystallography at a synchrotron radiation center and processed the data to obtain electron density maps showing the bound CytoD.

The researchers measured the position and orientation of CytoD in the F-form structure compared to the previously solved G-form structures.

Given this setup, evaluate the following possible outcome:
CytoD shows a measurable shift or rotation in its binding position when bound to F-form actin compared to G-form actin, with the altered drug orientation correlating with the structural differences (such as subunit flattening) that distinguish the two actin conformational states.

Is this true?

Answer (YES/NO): NO